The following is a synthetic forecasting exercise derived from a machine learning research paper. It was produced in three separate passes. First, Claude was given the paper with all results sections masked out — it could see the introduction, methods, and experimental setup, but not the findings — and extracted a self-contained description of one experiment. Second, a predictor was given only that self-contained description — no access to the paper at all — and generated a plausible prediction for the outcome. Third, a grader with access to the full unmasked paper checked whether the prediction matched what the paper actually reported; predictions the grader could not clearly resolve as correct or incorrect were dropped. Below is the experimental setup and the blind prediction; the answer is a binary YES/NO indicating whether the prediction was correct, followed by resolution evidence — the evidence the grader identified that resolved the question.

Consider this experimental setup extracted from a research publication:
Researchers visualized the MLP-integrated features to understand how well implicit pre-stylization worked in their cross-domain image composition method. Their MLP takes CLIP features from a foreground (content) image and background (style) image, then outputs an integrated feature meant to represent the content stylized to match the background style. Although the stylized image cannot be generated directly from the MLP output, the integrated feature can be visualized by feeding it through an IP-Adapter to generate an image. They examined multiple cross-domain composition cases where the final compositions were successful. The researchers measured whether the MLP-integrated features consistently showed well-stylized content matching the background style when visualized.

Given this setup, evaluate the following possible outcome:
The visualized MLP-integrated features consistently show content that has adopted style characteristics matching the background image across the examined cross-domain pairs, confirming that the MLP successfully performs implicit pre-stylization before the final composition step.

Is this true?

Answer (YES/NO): NO